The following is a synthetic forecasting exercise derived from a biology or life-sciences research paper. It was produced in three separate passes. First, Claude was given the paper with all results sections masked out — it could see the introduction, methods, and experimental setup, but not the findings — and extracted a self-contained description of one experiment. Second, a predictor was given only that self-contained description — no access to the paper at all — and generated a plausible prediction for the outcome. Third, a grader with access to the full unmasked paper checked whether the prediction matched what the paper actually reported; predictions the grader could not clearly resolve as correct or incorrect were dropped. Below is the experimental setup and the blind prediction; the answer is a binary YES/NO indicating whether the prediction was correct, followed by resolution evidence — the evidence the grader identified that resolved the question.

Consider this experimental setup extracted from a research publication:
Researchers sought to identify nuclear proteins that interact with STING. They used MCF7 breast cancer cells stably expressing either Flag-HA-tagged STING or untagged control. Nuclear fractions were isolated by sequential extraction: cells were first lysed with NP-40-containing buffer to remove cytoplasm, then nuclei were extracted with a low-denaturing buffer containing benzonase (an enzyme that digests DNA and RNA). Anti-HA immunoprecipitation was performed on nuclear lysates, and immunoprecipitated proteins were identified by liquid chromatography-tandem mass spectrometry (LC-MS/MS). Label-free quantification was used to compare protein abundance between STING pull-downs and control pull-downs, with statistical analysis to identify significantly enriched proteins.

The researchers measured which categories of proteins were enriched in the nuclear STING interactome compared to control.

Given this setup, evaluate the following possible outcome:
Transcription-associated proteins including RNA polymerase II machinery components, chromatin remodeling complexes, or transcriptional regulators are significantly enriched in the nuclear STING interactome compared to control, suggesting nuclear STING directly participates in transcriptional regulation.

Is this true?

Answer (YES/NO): NO